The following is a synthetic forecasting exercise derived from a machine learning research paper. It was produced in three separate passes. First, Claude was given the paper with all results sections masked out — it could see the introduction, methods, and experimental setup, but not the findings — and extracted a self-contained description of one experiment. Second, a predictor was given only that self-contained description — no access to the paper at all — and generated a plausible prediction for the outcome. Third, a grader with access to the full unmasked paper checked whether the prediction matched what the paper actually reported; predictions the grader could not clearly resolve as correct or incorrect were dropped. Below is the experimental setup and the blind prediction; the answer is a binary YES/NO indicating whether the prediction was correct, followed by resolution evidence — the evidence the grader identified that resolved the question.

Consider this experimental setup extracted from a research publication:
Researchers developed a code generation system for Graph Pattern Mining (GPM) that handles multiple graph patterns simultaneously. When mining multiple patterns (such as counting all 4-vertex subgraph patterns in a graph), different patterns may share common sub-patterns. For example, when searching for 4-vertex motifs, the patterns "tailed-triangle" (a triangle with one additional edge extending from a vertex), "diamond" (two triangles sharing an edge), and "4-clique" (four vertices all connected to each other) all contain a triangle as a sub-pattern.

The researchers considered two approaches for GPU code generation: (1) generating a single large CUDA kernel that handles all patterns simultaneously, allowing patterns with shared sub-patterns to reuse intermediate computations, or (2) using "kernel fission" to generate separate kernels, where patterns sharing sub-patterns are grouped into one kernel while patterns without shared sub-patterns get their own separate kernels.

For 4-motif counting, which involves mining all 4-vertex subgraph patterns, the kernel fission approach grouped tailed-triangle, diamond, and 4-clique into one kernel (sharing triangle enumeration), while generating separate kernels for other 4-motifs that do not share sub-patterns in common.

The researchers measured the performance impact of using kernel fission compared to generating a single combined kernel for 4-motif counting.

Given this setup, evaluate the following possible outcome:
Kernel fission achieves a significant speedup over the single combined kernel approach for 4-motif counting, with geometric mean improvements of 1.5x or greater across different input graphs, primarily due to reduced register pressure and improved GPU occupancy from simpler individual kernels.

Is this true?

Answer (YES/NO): NO